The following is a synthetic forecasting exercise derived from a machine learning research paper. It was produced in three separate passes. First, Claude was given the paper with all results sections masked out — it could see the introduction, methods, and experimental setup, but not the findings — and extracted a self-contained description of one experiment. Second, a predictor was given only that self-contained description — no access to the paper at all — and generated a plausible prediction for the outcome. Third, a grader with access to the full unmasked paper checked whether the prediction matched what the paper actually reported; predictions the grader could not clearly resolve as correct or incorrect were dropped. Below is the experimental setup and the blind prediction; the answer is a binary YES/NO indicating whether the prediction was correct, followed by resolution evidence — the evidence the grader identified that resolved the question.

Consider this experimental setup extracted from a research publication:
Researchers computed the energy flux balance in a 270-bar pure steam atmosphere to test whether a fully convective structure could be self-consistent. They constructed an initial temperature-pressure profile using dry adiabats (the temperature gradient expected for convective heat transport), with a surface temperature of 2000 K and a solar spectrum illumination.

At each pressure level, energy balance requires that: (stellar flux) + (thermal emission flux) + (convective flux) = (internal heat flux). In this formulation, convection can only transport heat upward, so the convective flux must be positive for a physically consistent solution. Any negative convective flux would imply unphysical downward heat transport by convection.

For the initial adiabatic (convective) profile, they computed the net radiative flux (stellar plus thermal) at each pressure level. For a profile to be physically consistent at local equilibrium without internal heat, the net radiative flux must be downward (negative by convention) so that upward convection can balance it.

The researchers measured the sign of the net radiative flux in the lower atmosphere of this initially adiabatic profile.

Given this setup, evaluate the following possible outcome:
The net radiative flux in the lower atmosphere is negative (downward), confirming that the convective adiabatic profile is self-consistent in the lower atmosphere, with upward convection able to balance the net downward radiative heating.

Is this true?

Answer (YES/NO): NO